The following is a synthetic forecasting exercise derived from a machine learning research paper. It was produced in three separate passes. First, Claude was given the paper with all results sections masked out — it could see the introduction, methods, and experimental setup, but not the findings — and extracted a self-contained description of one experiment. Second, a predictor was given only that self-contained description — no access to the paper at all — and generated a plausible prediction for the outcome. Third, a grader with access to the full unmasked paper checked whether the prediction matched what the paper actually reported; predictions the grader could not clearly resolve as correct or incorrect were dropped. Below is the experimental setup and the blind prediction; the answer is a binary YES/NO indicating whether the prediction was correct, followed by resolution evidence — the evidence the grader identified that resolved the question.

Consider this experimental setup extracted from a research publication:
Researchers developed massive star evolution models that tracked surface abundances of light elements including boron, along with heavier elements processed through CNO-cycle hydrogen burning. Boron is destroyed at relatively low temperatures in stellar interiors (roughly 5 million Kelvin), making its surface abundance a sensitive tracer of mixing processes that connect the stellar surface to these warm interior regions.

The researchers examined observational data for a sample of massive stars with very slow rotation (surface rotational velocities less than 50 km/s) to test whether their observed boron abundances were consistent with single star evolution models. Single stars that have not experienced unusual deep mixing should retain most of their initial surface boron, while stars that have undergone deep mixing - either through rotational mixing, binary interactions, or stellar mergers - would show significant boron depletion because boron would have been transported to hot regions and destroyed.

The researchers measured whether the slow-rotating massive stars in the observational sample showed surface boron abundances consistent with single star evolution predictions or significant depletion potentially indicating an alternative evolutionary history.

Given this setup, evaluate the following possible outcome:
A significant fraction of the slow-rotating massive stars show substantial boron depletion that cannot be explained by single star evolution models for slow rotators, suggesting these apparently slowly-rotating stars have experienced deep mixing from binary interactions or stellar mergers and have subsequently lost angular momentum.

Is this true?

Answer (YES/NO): YES